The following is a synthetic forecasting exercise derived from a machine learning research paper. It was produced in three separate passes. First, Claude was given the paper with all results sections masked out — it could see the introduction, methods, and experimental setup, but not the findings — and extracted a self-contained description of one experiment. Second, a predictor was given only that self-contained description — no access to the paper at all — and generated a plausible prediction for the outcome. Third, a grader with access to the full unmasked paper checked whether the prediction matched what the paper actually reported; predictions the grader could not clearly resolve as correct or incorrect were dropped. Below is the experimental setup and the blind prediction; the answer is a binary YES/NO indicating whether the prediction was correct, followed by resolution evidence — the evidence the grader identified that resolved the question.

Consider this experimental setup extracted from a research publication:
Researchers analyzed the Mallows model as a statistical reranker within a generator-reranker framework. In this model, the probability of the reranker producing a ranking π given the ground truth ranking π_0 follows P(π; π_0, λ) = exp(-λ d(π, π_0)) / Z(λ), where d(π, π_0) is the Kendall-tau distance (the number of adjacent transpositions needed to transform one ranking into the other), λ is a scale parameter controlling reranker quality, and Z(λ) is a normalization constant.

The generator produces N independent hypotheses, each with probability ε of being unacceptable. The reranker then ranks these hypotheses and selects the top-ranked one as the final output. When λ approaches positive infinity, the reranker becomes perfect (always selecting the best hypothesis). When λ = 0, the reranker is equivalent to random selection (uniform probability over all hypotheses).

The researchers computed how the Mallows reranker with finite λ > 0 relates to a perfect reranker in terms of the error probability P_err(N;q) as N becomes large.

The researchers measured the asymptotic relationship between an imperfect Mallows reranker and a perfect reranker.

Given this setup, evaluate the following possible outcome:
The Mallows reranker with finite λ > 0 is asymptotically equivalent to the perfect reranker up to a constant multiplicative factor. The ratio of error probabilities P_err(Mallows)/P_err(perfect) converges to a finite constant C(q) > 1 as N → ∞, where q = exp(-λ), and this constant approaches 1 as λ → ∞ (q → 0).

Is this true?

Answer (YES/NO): NO